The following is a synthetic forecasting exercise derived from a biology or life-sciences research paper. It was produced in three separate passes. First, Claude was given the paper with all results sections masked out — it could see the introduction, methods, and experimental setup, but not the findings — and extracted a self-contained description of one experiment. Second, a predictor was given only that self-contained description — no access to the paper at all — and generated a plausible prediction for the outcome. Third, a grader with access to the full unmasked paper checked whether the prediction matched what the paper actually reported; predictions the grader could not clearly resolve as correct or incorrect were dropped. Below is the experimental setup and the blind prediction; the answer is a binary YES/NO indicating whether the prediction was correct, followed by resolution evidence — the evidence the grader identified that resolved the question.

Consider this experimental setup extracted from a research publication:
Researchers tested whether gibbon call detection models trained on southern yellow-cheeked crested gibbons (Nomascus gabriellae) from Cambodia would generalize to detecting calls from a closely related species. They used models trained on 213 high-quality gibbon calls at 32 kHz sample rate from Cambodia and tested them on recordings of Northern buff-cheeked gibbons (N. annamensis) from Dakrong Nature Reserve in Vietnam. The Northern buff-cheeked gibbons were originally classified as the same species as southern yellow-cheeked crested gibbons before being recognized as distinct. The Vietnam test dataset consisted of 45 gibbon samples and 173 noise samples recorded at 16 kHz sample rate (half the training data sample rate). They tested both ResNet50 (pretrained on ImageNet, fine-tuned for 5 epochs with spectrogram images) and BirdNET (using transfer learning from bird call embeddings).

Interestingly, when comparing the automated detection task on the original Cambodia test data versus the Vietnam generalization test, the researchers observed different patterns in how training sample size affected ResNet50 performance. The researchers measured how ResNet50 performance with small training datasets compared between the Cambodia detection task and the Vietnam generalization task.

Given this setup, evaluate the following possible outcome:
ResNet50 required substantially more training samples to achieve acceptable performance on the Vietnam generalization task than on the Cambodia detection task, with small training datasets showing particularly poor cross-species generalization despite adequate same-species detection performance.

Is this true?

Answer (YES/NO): NO